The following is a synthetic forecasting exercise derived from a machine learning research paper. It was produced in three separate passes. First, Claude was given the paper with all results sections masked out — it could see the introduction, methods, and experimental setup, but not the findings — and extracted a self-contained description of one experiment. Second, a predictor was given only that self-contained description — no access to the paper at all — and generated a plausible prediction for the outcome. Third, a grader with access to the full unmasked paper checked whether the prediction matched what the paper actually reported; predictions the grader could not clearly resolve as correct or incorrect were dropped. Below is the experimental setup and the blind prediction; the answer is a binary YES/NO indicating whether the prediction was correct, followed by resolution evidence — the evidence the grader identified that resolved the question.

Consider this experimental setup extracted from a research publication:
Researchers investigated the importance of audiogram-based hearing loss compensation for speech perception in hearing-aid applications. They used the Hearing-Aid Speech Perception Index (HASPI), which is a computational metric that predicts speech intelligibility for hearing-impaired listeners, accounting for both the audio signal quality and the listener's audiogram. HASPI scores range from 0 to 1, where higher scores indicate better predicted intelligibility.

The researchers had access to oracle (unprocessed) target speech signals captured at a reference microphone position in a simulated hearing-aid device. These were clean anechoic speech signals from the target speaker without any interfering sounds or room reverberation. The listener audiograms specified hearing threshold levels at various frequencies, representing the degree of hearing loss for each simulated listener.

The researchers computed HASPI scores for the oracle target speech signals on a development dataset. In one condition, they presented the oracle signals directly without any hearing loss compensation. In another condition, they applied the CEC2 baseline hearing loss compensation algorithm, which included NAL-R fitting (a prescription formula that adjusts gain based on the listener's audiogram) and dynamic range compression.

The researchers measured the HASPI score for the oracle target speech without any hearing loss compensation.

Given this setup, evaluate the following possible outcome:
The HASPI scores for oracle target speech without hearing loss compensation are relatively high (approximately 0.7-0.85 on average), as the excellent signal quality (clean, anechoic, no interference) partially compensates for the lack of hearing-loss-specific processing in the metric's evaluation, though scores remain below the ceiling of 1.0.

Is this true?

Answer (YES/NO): NO